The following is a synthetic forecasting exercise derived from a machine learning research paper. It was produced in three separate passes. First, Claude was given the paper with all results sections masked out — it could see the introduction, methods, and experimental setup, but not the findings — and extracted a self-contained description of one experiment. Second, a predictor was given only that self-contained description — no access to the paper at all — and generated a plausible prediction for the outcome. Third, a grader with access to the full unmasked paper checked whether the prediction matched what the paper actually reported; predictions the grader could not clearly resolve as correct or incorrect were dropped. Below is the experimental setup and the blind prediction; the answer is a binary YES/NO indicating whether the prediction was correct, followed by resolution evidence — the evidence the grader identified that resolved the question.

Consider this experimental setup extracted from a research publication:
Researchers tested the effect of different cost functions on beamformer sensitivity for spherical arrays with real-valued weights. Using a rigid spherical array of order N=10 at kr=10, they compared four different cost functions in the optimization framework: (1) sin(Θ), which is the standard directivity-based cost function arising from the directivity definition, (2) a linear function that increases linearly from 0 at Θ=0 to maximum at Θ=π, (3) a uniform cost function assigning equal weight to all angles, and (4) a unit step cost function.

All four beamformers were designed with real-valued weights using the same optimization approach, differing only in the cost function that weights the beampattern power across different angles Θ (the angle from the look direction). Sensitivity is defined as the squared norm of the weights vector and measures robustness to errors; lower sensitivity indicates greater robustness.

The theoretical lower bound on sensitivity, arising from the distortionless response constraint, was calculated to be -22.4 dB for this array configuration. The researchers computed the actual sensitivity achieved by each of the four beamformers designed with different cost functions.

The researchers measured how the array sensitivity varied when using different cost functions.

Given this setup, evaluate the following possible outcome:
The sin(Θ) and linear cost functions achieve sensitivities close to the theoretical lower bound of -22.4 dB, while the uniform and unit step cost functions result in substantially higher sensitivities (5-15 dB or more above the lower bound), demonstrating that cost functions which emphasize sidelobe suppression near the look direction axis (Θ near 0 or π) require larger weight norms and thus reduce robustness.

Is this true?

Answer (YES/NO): NO